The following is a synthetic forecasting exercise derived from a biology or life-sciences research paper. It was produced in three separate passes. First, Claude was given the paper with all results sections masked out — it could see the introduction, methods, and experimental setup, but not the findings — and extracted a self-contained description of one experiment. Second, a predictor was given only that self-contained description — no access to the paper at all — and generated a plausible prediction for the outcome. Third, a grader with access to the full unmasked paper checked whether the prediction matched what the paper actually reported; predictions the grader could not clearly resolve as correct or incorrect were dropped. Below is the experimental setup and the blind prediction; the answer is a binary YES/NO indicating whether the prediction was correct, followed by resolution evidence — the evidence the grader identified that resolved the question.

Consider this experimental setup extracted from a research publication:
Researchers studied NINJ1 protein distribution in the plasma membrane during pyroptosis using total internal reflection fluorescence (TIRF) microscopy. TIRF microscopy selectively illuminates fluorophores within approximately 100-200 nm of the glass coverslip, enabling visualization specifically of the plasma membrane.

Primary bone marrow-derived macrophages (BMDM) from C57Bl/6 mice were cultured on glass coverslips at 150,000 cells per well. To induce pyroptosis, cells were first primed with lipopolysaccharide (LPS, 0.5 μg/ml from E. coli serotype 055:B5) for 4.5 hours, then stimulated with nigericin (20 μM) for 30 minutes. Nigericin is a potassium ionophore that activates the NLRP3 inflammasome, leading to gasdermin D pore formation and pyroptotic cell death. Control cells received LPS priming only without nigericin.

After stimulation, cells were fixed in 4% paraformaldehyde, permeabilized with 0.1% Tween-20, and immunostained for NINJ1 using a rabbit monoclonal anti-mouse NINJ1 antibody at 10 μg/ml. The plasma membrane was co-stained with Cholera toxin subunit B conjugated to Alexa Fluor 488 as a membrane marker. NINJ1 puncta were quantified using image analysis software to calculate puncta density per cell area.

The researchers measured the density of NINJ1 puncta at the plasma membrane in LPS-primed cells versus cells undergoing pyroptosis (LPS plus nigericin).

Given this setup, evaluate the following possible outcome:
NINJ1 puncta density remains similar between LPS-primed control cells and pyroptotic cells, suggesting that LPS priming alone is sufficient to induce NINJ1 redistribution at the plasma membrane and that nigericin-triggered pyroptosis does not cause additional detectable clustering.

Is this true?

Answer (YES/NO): NO